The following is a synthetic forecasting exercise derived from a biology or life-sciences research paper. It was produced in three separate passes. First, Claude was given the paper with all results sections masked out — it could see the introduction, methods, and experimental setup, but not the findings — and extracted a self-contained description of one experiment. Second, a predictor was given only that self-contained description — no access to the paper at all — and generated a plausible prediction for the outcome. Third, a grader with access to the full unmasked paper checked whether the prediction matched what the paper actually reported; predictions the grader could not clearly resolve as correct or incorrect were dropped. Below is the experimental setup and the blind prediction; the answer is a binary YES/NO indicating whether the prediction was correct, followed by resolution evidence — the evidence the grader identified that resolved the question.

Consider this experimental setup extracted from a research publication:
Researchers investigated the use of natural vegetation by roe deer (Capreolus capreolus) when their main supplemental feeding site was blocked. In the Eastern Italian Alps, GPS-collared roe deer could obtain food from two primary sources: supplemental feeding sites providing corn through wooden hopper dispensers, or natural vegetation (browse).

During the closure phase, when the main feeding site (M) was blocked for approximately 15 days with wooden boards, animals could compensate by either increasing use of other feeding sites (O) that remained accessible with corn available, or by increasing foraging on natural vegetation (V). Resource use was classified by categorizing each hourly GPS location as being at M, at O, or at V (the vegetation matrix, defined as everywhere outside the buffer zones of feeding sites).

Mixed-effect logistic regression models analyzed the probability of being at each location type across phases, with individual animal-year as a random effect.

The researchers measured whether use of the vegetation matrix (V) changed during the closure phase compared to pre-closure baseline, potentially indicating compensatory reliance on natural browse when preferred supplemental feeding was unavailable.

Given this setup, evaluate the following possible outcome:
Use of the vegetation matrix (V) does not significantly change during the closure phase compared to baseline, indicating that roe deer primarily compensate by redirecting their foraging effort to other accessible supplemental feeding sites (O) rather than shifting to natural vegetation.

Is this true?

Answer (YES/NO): NO